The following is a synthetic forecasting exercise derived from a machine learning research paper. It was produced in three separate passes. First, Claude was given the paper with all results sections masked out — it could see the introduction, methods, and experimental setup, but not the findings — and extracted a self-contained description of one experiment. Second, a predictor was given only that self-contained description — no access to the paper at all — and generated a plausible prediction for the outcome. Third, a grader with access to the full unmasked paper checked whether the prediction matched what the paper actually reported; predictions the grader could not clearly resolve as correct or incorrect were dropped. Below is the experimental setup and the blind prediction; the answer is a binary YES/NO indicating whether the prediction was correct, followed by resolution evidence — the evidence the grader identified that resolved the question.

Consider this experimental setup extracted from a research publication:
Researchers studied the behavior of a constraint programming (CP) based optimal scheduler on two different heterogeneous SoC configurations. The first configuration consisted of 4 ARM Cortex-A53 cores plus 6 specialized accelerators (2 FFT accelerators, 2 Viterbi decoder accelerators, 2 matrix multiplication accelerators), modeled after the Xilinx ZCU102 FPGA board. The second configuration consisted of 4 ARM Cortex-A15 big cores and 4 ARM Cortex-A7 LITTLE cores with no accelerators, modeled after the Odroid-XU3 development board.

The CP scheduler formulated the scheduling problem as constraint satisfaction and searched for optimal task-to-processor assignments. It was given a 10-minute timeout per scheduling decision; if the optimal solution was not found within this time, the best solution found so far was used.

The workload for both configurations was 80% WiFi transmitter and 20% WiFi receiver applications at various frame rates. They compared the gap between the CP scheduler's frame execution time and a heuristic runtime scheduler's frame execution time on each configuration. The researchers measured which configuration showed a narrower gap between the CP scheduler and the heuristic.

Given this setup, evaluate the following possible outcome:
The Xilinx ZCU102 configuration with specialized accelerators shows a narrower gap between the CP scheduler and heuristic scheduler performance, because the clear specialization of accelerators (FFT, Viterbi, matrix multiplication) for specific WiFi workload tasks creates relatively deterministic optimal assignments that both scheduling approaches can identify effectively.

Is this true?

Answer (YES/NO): NO